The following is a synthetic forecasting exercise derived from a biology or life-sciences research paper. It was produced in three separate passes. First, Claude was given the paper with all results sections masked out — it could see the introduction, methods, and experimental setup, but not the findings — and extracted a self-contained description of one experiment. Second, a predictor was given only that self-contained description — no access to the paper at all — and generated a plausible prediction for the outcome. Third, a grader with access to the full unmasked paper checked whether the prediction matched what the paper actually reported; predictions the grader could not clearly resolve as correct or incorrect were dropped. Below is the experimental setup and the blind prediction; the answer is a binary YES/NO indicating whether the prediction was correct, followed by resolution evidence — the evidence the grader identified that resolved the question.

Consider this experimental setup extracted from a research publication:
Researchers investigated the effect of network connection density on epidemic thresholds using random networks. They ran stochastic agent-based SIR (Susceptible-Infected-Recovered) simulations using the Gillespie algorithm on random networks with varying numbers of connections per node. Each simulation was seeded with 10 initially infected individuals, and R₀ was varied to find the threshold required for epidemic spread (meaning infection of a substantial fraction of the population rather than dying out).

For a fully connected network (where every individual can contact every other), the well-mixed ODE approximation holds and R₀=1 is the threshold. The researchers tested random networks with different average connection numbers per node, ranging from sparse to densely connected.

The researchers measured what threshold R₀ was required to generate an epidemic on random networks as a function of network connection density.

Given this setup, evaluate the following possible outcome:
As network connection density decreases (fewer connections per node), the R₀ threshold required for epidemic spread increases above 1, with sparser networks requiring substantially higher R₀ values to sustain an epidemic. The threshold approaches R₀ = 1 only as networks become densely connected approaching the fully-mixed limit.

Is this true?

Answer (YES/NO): YES